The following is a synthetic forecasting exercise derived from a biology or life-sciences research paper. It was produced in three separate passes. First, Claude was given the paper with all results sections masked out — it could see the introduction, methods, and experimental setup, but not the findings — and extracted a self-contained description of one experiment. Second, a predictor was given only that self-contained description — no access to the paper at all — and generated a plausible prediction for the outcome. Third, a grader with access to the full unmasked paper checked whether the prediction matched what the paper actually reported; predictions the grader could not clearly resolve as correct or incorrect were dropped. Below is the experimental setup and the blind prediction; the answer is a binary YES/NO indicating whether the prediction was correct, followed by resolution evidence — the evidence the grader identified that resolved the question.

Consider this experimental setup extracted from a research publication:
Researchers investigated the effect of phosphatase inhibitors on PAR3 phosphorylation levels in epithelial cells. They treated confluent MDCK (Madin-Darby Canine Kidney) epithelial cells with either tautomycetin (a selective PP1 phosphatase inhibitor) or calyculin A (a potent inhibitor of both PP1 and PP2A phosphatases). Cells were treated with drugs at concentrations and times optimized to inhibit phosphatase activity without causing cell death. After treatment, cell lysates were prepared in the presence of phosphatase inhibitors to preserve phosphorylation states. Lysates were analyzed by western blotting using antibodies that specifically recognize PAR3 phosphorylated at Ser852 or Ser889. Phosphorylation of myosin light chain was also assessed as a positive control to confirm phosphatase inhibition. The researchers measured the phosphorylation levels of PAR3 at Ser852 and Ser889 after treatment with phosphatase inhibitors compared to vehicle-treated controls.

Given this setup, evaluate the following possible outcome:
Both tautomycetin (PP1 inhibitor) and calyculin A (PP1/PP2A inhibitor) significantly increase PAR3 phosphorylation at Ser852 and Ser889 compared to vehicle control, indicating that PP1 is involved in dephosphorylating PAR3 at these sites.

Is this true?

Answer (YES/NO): NO